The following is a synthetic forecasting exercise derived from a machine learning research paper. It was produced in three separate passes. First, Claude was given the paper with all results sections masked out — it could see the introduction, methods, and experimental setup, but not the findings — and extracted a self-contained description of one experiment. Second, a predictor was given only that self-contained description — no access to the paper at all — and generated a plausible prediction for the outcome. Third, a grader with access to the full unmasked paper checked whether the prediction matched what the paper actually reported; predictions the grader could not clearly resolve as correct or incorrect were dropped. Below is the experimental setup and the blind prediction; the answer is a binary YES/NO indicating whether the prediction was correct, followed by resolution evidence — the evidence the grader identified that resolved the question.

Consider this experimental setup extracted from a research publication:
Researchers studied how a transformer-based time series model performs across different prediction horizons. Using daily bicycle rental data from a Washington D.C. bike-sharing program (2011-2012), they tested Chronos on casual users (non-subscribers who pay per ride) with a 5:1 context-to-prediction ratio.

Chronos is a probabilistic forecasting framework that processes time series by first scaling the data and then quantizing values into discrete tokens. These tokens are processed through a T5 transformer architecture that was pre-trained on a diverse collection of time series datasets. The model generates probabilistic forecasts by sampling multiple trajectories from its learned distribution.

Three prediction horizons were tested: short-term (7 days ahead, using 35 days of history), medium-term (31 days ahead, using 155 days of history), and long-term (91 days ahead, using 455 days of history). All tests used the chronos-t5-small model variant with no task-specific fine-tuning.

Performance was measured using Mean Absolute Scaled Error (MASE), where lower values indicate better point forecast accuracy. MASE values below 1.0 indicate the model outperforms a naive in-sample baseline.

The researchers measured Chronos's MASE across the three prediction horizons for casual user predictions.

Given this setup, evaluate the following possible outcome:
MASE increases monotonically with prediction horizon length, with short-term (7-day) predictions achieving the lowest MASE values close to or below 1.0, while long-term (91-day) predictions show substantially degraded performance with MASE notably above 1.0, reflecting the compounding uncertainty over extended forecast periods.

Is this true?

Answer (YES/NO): NO